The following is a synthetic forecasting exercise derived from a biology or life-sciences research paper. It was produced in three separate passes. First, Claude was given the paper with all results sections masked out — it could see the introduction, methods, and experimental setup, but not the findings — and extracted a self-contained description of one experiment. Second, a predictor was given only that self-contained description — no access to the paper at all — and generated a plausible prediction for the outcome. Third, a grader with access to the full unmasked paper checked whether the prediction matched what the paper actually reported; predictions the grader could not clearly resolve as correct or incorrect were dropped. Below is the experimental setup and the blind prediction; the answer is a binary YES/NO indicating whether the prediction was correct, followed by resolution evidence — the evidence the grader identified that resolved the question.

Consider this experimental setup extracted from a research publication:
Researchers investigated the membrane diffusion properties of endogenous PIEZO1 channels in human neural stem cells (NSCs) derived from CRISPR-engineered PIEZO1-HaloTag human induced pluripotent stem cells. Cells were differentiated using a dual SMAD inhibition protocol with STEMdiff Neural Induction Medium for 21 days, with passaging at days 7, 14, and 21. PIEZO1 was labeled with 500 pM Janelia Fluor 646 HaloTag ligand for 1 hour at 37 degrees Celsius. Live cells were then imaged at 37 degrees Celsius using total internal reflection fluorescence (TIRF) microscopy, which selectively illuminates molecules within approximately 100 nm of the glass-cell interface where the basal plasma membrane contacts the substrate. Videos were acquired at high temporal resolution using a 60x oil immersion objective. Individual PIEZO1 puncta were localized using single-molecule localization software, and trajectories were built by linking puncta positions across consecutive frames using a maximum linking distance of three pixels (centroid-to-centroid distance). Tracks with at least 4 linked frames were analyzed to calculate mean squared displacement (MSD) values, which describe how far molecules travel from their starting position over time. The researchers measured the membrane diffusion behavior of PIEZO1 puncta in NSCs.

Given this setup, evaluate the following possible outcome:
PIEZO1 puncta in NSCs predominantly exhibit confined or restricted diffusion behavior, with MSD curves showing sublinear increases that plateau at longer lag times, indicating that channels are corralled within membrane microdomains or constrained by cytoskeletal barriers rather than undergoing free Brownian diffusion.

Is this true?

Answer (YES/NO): NO